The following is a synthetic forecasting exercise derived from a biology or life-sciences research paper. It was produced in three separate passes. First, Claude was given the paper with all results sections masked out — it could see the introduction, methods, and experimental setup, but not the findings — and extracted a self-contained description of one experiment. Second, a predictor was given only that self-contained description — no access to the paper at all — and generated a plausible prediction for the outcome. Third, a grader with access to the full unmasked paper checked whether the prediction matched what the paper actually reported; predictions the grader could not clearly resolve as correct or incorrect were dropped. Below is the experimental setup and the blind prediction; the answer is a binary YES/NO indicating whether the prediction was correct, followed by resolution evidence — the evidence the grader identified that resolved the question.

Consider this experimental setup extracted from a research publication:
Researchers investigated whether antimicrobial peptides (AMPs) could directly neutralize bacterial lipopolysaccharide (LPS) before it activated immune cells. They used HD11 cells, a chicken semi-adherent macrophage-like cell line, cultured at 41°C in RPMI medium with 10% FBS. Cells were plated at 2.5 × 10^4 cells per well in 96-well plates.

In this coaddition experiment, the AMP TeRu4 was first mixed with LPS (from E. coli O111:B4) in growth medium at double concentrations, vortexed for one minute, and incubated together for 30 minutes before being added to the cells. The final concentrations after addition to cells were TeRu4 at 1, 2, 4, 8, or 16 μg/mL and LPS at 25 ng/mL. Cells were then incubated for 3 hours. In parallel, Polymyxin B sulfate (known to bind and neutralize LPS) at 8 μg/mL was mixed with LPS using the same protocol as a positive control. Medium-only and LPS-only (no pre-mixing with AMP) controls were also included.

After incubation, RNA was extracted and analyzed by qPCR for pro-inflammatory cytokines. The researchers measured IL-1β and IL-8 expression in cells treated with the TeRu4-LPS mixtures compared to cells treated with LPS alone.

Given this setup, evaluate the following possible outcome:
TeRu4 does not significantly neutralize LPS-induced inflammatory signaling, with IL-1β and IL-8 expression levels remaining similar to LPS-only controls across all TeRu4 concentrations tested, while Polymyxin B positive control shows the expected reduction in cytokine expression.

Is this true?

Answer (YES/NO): NO